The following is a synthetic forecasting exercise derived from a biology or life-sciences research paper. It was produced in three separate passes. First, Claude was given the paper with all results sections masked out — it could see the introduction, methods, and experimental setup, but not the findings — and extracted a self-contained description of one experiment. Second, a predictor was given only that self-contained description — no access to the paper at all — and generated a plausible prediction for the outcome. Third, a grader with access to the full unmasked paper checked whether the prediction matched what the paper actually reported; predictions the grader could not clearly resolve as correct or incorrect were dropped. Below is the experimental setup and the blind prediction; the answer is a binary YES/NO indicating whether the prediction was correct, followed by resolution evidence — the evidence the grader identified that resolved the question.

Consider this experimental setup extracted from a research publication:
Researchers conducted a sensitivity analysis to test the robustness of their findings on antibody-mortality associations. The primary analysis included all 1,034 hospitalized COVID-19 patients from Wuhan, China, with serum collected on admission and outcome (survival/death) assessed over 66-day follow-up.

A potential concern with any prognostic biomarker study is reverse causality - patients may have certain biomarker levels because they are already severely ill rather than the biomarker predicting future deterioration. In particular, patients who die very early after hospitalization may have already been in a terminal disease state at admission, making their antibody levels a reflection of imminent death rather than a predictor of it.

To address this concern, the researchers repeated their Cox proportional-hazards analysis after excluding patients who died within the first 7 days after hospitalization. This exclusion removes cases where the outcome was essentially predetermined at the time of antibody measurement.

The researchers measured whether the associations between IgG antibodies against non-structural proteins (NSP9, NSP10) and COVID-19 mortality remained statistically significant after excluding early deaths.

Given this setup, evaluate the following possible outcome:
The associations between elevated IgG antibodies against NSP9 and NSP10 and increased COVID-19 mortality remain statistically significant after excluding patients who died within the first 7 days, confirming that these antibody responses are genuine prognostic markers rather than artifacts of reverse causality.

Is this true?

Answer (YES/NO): YES